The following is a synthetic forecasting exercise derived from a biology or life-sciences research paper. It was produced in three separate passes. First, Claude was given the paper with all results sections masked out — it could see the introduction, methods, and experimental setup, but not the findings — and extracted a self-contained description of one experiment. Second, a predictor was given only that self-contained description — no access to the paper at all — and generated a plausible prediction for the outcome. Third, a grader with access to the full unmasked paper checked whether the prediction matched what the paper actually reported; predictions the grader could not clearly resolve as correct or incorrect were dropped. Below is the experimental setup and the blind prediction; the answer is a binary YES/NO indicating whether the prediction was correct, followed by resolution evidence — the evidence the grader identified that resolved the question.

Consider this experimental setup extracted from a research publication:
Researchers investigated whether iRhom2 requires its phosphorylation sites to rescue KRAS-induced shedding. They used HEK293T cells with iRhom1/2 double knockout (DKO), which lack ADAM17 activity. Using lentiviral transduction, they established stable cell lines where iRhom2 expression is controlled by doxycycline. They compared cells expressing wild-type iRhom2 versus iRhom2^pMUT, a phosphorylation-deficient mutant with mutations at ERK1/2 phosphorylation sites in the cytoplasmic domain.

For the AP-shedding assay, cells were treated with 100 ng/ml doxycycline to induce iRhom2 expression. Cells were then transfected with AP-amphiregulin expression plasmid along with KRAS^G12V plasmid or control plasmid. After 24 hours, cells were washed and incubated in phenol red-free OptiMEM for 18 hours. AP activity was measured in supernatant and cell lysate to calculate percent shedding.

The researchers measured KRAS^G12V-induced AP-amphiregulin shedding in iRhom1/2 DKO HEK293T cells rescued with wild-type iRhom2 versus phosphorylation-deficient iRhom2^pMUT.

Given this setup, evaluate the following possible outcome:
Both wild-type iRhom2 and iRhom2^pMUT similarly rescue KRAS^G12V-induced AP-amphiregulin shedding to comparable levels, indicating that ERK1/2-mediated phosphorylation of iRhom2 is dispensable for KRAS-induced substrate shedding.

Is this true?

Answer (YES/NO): NO